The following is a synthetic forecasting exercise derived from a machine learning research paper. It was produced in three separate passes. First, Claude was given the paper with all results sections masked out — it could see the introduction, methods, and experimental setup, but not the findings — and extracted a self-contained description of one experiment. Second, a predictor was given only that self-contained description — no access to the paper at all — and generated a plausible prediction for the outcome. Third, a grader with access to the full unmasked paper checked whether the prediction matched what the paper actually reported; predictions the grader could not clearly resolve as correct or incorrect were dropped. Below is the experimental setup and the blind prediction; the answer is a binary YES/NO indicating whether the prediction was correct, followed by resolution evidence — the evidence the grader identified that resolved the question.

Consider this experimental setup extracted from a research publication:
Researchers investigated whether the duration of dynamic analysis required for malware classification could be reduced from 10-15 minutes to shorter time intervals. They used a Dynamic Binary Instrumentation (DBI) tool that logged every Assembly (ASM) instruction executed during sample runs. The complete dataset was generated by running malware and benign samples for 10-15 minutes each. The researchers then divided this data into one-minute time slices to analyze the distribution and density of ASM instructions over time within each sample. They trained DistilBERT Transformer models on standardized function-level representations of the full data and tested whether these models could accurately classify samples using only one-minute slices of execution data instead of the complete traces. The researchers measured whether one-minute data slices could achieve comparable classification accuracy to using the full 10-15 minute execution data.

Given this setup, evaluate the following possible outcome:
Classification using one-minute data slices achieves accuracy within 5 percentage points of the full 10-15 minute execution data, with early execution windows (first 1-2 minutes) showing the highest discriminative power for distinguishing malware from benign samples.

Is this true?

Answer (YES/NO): NO